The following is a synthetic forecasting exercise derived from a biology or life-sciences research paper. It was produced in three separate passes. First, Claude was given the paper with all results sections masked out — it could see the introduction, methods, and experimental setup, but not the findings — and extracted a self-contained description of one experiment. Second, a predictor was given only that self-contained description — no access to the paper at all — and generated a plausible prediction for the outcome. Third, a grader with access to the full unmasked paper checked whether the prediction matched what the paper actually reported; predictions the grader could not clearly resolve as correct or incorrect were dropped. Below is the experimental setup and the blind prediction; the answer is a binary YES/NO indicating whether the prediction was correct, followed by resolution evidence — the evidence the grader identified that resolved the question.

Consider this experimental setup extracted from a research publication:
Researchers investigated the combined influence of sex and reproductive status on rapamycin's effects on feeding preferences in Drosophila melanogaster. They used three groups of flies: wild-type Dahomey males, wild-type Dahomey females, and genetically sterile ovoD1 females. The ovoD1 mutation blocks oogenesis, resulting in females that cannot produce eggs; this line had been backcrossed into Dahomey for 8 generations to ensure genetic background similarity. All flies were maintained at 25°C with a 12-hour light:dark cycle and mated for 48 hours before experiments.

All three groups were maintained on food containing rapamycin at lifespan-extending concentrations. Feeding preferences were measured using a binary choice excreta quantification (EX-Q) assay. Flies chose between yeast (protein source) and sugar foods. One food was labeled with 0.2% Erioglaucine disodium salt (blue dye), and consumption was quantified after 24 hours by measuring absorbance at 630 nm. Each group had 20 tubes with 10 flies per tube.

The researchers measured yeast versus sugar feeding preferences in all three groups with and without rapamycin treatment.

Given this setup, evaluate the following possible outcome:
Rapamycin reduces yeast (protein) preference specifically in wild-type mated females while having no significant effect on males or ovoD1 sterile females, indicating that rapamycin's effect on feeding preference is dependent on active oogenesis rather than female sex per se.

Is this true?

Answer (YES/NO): YES